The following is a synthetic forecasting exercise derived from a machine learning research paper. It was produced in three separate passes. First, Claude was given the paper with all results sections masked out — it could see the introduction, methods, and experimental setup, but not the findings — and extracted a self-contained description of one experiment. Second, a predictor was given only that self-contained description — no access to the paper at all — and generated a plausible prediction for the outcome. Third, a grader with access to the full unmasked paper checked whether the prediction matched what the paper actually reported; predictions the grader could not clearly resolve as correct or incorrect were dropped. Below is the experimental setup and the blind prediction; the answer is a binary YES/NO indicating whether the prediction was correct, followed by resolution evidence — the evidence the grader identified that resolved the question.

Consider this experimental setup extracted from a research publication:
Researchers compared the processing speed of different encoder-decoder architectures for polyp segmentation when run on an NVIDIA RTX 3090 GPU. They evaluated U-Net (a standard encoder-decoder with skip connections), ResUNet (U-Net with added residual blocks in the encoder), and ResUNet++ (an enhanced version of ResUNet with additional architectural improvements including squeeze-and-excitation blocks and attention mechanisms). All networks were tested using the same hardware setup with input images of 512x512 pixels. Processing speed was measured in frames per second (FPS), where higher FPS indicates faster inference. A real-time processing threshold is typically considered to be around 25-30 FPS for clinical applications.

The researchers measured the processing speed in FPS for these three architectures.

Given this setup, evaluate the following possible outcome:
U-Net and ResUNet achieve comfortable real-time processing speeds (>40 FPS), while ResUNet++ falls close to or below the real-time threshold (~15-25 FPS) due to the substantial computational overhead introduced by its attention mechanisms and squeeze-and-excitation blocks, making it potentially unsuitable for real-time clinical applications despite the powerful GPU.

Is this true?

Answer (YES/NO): NO